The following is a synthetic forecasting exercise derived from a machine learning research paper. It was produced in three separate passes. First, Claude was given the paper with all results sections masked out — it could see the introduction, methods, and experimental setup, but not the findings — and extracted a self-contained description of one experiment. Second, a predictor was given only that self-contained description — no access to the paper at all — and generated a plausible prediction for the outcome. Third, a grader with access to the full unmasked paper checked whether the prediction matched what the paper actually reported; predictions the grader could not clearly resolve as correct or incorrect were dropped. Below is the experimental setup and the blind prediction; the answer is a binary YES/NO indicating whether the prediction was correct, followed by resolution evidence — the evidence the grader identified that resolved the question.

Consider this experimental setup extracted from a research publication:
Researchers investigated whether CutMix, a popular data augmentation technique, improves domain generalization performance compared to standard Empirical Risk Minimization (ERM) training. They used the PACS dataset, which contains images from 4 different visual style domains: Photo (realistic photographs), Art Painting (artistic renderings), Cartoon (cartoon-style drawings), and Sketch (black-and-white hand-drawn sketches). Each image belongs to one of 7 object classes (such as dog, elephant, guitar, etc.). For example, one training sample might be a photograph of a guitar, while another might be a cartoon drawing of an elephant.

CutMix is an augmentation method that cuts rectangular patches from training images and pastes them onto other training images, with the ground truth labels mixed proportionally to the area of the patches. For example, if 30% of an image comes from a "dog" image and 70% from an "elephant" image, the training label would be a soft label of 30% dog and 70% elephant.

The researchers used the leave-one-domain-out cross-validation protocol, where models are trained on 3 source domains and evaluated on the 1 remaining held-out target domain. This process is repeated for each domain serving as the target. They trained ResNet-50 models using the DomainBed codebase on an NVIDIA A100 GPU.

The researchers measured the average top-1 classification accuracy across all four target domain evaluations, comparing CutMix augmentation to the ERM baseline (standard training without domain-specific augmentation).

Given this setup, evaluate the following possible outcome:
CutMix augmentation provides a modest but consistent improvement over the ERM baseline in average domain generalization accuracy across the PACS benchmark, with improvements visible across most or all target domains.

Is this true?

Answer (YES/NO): NO